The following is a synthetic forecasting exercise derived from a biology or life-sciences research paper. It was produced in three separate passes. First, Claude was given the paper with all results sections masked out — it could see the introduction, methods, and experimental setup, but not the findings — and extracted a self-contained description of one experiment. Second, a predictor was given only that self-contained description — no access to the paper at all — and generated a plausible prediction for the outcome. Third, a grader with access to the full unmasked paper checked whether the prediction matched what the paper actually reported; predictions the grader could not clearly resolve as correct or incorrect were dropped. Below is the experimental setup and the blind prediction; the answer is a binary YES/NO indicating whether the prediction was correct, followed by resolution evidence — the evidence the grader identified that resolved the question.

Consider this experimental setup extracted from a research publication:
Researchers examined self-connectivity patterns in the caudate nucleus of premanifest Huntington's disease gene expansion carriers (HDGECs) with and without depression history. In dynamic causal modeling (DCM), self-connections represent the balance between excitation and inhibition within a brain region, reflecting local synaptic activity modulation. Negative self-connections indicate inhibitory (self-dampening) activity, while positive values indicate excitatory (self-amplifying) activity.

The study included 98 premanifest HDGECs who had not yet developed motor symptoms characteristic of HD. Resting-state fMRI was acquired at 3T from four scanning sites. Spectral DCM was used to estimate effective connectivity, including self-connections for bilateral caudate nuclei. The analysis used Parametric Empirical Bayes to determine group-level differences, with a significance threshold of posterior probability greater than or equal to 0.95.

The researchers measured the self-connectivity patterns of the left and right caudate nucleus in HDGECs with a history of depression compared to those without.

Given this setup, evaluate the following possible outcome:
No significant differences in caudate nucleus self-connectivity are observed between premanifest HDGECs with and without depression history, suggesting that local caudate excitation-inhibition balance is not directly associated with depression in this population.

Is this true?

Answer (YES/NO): NO